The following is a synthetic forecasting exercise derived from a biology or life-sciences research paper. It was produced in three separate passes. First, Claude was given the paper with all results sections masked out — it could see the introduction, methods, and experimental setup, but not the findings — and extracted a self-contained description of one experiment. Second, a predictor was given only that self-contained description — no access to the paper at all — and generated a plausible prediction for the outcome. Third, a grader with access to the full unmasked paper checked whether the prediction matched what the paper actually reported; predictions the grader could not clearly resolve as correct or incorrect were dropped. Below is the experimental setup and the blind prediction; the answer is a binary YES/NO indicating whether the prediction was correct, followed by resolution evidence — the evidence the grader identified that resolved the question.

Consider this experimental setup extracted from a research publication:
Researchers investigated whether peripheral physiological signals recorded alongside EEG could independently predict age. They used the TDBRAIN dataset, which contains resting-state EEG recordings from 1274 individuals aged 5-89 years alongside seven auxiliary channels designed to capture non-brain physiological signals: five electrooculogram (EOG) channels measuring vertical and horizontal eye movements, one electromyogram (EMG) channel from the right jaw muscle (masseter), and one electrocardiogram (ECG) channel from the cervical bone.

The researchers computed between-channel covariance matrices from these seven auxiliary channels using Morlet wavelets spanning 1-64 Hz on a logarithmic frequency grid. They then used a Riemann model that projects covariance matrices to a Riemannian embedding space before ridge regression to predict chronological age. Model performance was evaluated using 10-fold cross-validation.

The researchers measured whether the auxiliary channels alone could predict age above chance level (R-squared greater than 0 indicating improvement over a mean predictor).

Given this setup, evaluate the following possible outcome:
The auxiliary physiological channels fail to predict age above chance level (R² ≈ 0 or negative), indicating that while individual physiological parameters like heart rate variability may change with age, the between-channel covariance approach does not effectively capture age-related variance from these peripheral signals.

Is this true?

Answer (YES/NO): NO